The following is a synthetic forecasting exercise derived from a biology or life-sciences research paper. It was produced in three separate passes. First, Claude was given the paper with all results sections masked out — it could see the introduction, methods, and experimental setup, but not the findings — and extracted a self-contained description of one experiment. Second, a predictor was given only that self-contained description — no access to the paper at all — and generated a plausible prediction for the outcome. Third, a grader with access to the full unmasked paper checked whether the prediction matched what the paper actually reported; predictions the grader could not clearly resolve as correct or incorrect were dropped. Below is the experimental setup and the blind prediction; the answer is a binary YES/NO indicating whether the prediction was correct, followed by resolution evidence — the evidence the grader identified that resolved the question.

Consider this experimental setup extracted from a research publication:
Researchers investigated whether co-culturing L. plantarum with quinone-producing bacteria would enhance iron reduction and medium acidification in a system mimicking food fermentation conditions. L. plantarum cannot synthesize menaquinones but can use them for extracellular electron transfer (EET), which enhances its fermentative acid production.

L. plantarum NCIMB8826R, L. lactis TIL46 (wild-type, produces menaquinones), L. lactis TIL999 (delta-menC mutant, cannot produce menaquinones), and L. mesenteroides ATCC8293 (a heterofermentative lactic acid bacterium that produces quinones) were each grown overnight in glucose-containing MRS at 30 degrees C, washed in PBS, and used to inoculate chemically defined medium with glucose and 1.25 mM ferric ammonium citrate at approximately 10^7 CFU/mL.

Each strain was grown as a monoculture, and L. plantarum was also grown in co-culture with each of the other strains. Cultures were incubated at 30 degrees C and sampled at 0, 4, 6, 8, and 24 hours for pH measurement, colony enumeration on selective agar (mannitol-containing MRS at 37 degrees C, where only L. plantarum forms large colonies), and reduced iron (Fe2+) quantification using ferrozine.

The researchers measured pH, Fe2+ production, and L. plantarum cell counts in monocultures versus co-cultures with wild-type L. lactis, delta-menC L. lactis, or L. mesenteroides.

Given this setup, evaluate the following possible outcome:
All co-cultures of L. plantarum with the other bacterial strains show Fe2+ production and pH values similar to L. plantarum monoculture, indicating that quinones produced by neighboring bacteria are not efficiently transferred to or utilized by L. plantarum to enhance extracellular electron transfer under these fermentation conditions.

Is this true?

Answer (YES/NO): NO